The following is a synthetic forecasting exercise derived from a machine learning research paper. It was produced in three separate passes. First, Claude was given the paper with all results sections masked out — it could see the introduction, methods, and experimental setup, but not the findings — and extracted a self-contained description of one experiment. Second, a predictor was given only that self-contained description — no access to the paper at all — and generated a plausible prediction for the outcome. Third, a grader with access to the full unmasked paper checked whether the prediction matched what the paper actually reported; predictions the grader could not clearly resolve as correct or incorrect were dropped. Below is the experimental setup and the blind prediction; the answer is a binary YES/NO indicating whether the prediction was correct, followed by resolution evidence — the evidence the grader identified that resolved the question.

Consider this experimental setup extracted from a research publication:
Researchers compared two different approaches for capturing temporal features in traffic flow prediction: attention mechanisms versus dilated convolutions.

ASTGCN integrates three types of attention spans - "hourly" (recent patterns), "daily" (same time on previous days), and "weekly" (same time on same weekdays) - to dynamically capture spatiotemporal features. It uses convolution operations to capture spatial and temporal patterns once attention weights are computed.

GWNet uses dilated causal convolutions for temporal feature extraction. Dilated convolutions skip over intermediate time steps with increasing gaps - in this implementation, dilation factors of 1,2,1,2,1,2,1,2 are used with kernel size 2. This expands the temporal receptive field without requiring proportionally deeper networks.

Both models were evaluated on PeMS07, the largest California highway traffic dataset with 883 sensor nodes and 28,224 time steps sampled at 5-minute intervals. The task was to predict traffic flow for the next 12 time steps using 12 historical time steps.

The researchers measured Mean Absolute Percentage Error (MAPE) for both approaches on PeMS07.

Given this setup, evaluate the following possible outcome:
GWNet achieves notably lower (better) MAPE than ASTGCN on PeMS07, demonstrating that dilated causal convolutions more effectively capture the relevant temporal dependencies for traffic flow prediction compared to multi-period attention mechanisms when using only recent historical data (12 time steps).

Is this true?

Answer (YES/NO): YES